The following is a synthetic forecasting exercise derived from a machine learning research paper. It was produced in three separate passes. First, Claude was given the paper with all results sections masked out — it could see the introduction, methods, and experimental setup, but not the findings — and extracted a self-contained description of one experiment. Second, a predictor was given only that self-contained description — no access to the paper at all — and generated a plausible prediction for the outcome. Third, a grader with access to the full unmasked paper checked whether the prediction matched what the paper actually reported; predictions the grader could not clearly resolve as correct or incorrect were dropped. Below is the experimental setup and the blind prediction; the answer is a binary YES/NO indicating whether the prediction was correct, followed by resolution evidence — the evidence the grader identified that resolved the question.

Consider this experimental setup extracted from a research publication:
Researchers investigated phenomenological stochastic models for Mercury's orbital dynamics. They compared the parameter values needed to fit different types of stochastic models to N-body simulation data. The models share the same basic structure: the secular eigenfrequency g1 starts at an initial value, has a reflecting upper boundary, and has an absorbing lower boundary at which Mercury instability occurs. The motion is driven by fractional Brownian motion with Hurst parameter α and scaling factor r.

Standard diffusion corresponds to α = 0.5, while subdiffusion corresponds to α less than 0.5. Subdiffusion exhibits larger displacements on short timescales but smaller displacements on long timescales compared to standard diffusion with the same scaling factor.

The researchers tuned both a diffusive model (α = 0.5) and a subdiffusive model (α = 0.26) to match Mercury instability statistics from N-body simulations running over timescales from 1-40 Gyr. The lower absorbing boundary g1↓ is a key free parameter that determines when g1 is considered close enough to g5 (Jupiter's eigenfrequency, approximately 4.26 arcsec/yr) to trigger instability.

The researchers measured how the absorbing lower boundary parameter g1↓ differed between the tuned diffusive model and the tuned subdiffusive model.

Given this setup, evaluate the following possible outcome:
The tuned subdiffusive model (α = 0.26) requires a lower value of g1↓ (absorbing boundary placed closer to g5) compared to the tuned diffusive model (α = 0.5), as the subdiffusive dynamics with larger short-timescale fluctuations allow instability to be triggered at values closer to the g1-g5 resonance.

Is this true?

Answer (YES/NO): NO